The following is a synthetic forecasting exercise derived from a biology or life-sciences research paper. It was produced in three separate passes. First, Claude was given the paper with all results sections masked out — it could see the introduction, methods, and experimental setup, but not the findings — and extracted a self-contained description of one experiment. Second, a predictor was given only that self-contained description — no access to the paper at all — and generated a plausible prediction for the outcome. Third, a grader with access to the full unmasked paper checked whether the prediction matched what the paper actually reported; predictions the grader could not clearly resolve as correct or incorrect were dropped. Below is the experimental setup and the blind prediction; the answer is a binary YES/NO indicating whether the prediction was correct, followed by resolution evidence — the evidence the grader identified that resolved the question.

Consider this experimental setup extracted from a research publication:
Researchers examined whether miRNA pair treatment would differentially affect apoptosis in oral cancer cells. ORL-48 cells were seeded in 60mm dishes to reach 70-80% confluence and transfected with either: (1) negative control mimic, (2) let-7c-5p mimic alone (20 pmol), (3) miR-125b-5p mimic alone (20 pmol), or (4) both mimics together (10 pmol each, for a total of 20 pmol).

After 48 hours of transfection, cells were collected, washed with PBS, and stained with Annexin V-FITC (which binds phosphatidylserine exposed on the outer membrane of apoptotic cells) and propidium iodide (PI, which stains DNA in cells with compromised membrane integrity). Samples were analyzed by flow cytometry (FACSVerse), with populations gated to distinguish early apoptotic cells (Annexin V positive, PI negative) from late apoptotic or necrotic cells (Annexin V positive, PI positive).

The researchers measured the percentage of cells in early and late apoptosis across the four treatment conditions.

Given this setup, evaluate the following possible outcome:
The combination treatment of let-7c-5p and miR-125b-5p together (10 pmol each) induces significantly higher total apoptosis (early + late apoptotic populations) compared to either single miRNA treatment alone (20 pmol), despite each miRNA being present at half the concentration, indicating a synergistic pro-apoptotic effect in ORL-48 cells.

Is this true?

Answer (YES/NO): NO